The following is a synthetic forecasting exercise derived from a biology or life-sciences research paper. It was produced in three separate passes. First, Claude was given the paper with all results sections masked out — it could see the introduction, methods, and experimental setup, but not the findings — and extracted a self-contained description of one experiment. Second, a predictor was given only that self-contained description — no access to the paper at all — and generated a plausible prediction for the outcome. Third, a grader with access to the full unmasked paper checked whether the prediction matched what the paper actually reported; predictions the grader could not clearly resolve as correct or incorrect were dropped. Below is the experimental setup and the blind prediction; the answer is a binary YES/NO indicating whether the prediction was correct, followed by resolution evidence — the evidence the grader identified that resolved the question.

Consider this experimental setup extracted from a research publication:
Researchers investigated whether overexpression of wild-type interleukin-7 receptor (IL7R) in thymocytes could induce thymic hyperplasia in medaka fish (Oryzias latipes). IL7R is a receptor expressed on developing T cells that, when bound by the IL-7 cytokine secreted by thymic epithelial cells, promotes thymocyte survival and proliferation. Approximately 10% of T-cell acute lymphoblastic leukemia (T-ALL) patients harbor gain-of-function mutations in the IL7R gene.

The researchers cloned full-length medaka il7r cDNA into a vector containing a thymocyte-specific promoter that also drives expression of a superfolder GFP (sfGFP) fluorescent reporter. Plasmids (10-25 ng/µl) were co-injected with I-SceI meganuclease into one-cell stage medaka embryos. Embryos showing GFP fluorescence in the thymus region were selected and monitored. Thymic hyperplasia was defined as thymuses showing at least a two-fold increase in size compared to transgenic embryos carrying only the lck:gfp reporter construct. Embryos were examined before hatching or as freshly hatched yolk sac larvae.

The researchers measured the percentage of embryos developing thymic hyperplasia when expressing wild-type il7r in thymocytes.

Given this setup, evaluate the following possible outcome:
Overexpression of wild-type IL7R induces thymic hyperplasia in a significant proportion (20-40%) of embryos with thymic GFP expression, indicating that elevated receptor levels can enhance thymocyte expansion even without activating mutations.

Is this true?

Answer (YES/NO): YES